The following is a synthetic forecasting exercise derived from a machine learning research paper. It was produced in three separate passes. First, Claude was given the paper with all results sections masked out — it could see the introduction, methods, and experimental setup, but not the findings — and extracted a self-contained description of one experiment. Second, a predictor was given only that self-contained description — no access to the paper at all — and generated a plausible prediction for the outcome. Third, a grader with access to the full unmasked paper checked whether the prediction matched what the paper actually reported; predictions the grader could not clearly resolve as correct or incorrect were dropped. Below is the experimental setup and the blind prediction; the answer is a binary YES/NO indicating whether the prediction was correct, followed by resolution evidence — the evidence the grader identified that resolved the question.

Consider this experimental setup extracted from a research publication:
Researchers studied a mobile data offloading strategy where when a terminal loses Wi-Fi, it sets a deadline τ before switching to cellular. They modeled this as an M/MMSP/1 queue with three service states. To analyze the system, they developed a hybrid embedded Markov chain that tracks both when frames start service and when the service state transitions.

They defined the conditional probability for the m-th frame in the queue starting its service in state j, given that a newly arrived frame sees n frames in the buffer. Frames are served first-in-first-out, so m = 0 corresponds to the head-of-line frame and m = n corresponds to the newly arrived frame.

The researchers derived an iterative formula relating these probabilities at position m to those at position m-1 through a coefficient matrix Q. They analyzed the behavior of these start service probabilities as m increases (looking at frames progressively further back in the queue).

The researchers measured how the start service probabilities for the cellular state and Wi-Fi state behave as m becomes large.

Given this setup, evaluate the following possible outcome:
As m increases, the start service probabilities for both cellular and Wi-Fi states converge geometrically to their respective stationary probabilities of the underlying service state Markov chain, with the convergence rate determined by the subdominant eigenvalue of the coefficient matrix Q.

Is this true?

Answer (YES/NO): NO